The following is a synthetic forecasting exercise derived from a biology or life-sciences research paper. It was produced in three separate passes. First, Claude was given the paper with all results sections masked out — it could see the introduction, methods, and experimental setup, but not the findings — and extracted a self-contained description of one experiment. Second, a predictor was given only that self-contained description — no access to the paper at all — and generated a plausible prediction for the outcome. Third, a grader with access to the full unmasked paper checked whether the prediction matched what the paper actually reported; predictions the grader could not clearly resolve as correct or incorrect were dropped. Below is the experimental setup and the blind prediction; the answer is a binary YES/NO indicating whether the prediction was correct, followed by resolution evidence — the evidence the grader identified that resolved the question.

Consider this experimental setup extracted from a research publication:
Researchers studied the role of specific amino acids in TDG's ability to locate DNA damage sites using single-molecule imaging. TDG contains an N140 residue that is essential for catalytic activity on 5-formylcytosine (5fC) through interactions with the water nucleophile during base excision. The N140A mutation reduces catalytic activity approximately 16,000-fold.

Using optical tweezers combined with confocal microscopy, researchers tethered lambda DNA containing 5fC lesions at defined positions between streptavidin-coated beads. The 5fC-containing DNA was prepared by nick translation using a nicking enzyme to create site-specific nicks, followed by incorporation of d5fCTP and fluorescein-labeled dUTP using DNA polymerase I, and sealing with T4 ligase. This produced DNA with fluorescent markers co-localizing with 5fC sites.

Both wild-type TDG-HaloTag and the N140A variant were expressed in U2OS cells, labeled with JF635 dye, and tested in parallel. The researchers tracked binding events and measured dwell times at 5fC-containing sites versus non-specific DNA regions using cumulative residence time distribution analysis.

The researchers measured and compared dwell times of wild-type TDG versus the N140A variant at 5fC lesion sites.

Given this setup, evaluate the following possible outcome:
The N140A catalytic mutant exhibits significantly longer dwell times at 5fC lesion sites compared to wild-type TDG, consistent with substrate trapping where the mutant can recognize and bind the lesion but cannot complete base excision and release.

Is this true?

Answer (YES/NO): NO